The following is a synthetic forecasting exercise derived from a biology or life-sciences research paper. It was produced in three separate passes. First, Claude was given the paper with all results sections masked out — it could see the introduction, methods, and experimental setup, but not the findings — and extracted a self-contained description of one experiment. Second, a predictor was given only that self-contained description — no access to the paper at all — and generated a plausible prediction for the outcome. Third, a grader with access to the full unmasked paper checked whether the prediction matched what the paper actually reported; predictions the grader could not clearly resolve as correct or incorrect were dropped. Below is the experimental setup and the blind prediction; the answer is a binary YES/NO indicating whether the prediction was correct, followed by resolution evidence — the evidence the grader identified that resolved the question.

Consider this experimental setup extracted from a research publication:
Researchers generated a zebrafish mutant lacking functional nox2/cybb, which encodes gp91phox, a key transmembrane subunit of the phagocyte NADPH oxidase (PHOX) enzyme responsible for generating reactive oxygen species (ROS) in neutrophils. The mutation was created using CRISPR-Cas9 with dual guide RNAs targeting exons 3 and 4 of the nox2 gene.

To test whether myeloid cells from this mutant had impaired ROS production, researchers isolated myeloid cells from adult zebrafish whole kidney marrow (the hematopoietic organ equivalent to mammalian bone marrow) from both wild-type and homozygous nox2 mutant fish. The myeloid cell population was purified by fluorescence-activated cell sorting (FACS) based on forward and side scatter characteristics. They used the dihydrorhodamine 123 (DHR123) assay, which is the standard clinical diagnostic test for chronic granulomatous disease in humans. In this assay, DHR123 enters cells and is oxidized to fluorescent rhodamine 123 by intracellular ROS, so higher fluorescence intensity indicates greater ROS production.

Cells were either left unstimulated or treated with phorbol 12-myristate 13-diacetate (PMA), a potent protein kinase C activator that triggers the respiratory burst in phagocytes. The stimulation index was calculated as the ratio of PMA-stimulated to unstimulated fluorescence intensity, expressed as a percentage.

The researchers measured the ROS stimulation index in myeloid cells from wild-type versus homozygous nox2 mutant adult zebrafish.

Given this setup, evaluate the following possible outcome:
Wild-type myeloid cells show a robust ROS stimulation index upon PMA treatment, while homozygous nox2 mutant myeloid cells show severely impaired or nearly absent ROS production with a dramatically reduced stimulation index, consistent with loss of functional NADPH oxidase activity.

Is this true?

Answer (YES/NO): YES